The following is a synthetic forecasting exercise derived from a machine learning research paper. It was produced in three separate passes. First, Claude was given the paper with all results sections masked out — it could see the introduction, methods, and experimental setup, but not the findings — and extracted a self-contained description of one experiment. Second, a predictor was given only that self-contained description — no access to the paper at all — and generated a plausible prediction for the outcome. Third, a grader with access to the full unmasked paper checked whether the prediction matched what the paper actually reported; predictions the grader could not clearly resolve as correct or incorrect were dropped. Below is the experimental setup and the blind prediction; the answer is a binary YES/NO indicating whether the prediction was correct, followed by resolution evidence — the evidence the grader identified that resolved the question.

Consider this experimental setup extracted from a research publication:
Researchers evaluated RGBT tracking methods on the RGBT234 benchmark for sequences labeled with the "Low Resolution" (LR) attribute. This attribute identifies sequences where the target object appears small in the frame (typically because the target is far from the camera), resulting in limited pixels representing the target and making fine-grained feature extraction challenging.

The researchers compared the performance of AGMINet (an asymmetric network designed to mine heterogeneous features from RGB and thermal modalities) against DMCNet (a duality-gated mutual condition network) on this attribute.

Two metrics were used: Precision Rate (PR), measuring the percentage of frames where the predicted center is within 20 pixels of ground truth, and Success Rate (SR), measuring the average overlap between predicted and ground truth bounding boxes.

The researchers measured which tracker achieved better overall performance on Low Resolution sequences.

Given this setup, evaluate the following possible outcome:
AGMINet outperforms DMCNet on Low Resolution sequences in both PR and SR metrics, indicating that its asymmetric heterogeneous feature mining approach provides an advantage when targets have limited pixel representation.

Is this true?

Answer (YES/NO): NO